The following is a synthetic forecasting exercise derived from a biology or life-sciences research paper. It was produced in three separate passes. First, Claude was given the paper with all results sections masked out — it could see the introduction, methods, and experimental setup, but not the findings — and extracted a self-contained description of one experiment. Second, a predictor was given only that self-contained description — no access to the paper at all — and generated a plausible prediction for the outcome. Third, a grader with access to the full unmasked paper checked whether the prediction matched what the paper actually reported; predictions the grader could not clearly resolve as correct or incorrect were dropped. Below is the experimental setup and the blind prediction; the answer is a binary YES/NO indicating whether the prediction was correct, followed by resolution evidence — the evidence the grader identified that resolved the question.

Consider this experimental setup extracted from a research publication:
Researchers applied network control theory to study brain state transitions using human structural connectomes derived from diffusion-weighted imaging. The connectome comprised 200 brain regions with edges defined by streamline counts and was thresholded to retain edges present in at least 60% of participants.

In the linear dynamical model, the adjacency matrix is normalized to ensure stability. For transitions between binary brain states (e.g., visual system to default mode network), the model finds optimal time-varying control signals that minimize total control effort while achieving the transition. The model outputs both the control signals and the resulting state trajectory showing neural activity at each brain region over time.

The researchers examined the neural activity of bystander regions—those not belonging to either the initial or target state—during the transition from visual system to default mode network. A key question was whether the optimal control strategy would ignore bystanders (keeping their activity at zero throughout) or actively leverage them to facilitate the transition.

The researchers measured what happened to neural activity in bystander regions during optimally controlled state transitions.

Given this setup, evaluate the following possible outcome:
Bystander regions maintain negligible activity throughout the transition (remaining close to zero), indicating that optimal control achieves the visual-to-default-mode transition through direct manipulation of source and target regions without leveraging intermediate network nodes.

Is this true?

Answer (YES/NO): NO